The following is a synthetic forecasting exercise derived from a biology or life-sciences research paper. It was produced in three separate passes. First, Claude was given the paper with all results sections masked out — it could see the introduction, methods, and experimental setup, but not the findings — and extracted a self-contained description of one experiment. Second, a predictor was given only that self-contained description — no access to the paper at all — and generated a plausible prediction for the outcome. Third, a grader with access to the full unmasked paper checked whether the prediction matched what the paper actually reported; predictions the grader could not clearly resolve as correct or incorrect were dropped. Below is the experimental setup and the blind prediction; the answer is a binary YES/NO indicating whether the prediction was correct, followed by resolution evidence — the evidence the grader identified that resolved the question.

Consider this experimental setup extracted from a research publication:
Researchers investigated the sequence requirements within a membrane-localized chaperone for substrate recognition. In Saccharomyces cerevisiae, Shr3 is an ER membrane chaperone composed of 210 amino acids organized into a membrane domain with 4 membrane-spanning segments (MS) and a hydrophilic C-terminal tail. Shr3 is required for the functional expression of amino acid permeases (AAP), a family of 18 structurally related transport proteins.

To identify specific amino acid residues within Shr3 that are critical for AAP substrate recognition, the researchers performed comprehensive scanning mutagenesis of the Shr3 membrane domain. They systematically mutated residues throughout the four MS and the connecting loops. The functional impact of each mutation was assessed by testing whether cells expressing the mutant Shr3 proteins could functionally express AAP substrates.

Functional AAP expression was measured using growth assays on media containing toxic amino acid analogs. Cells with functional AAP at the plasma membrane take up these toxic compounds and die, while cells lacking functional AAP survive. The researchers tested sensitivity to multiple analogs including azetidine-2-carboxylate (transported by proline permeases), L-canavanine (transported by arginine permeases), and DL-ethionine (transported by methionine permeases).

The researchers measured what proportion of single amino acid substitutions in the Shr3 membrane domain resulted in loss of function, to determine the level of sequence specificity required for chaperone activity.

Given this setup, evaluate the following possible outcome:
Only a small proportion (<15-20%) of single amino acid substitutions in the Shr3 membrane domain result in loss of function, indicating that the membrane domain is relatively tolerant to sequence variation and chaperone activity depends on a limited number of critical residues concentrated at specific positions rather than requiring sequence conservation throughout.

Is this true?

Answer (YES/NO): YES